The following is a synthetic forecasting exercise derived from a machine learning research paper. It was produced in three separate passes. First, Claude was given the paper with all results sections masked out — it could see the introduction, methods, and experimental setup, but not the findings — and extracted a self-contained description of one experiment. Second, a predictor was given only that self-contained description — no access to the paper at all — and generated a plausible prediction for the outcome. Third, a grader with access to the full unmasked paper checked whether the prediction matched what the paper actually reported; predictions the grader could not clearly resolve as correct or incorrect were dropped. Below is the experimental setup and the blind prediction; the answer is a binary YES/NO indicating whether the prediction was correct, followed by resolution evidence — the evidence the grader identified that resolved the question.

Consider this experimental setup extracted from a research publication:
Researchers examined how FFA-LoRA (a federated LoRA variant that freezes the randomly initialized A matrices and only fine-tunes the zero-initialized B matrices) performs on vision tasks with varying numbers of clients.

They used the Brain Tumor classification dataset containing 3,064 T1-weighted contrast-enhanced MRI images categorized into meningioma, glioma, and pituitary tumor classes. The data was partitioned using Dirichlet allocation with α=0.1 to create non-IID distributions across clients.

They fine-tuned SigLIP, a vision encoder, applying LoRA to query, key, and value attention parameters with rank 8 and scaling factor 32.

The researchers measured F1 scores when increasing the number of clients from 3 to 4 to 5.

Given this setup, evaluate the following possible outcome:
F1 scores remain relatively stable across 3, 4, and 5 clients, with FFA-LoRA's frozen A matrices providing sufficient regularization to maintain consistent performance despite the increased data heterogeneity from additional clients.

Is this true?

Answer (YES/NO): NO